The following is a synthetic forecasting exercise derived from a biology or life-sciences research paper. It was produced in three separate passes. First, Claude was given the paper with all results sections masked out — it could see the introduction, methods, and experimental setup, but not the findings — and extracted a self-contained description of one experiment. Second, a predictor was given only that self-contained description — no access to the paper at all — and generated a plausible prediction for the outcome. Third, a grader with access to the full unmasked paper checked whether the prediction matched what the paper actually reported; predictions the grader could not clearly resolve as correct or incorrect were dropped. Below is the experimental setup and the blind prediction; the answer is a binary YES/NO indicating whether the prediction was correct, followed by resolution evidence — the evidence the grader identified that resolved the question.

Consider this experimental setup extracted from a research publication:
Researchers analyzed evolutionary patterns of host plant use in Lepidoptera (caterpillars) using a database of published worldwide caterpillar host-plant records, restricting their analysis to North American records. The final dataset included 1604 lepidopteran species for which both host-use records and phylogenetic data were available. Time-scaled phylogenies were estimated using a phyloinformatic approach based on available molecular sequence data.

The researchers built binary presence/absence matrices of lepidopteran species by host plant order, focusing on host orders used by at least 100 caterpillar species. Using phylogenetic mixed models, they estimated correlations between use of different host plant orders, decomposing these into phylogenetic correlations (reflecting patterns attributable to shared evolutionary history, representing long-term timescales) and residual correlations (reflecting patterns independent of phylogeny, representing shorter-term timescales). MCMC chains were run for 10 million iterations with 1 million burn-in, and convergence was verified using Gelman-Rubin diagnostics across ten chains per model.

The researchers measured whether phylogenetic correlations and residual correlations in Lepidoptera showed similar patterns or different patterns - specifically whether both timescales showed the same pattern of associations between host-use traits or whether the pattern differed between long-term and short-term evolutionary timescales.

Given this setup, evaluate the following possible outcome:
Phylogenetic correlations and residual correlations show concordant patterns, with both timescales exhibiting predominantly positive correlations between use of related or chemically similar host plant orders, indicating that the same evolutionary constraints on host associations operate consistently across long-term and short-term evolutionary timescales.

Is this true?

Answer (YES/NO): NO